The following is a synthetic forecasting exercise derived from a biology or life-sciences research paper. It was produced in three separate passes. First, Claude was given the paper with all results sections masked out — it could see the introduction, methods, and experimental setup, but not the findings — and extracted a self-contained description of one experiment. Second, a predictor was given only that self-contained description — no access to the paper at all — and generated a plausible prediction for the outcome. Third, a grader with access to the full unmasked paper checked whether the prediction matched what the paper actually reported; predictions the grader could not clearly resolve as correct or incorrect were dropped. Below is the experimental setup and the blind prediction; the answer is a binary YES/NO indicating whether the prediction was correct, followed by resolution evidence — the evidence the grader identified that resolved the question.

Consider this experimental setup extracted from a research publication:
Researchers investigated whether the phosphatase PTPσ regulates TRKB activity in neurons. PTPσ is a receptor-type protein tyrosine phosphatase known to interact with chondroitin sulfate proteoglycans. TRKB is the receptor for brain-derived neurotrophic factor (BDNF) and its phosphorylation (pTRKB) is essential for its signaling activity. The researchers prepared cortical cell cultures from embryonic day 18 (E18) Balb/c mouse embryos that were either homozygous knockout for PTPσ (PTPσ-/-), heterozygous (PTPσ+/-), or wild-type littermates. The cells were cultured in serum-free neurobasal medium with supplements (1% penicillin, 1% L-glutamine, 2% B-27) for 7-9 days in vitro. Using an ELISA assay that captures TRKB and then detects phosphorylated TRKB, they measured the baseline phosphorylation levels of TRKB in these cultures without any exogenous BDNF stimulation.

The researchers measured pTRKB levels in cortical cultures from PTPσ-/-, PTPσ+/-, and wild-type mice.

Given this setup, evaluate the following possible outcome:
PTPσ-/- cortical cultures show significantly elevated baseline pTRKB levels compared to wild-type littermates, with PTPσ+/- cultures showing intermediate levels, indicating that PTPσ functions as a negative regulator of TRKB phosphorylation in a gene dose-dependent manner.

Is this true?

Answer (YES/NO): YES